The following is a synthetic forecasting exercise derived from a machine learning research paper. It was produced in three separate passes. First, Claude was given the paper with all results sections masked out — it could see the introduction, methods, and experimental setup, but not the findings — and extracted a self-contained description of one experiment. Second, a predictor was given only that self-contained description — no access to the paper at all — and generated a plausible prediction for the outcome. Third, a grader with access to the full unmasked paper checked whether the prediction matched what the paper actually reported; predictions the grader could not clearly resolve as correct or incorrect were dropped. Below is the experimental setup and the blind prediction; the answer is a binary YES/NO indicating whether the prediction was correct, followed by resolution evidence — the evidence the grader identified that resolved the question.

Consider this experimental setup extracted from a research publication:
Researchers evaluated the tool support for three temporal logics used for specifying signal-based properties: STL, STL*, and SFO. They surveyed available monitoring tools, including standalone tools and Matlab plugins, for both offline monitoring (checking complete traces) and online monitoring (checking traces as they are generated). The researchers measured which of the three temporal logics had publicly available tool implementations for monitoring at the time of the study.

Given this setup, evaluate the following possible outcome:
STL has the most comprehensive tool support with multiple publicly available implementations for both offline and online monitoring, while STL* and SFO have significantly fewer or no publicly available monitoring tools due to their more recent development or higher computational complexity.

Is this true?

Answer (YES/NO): YES